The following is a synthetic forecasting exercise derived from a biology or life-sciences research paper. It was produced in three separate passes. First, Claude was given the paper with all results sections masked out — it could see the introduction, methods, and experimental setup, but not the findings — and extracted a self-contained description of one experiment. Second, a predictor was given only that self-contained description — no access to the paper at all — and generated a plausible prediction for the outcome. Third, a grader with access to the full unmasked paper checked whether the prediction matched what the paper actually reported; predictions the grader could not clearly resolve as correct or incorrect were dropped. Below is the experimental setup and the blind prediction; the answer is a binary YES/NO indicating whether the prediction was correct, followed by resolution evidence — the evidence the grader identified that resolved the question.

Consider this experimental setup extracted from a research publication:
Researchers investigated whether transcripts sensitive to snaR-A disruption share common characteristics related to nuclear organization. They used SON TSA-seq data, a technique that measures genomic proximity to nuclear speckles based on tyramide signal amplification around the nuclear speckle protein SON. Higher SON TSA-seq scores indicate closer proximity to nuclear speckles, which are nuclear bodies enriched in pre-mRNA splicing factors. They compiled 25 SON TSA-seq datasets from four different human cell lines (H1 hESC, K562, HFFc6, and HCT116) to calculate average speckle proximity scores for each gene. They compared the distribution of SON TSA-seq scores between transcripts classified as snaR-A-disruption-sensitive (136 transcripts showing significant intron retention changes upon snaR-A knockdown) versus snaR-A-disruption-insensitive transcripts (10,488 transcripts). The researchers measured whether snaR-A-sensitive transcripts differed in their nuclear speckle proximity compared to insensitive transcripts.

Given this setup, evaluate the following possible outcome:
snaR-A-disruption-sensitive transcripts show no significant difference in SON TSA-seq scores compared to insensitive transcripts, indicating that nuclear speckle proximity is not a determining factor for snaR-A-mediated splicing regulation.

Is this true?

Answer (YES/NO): NO